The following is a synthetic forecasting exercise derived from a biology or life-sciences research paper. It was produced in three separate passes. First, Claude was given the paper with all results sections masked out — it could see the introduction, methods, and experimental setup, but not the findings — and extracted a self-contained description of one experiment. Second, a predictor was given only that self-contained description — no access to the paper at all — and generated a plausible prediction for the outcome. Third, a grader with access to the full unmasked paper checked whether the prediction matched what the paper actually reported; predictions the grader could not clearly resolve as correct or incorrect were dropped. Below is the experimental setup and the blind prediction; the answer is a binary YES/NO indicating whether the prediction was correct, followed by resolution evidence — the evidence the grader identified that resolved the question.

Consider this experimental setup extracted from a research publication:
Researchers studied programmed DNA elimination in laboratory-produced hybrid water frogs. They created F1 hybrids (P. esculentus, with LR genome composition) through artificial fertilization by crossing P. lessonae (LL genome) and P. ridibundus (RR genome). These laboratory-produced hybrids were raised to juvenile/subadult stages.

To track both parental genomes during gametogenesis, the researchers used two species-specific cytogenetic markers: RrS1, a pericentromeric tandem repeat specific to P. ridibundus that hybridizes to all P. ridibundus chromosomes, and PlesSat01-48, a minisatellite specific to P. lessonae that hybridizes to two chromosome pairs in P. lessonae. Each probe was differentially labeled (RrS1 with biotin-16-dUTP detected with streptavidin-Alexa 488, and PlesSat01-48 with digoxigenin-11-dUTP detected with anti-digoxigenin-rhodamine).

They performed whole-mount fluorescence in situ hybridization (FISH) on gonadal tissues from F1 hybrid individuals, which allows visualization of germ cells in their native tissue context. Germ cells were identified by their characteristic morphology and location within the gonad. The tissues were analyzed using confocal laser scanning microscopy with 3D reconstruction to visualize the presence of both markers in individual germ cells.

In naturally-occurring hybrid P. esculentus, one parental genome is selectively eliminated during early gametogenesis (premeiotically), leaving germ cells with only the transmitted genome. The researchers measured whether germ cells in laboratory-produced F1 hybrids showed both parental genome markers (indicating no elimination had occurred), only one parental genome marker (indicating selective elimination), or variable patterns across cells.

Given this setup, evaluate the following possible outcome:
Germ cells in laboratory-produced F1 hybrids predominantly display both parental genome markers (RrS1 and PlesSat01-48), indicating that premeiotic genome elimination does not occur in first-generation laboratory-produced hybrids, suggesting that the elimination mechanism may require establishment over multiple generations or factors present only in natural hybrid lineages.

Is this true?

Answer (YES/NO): NO